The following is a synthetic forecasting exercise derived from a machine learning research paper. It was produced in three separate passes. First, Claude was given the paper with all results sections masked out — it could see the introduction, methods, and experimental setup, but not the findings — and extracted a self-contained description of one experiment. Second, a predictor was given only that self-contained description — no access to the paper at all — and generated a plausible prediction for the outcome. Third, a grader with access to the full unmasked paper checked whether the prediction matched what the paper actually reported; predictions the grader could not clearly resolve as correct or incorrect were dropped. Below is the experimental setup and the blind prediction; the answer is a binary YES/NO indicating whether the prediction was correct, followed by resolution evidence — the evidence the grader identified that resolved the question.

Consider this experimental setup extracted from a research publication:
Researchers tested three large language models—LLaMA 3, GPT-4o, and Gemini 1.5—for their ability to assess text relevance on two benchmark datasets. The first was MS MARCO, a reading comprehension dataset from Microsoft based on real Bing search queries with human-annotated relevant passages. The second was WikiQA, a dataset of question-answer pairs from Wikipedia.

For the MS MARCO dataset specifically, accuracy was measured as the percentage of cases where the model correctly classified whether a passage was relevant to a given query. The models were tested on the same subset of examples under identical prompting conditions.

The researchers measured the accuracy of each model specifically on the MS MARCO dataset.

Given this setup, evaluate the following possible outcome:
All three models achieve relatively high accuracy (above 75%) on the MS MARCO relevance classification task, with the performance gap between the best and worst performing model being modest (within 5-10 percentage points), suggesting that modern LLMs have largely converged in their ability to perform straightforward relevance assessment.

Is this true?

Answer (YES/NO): NO